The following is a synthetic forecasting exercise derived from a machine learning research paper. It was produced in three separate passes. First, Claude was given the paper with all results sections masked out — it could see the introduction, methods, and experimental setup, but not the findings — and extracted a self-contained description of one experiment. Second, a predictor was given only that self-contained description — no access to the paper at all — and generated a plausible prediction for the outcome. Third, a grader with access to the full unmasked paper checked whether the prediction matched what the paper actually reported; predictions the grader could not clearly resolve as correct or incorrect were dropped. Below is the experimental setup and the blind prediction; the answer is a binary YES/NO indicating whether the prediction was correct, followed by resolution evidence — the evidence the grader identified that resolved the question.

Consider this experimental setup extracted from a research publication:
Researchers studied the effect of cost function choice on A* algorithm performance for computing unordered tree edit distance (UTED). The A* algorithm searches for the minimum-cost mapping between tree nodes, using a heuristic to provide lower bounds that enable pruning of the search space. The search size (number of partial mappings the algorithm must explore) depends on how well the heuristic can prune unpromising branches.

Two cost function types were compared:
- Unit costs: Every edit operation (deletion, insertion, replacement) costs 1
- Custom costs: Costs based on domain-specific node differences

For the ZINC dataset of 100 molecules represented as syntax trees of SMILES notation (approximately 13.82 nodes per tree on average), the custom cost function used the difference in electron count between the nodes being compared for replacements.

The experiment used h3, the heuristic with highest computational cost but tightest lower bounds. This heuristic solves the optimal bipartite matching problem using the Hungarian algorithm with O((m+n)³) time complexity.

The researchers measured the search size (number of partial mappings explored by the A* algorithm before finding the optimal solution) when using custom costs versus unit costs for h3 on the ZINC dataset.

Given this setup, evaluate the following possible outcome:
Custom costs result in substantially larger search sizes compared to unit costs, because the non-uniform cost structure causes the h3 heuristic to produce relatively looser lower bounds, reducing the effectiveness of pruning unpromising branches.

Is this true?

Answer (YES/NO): NO